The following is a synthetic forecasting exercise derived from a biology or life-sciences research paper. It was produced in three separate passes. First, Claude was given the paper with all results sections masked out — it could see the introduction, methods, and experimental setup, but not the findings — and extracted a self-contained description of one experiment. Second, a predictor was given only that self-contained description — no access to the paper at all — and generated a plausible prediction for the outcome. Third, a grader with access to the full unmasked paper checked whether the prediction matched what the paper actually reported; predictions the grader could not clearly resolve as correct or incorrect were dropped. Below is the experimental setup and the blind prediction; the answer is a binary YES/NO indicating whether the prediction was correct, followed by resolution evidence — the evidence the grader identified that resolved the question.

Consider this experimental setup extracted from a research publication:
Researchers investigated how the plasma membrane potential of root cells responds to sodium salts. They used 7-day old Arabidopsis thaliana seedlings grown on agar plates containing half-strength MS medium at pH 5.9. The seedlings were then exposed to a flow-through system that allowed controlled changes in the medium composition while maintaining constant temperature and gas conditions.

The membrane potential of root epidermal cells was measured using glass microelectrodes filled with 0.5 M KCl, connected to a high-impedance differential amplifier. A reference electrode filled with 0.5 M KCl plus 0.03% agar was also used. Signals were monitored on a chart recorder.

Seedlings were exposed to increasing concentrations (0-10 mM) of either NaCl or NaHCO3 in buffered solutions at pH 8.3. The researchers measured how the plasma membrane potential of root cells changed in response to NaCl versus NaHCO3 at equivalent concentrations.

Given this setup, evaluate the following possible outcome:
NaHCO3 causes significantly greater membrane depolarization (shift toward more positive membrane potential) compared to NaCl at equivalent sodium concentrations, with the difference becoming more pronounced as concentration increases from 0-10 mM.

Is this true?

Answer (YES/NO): NO